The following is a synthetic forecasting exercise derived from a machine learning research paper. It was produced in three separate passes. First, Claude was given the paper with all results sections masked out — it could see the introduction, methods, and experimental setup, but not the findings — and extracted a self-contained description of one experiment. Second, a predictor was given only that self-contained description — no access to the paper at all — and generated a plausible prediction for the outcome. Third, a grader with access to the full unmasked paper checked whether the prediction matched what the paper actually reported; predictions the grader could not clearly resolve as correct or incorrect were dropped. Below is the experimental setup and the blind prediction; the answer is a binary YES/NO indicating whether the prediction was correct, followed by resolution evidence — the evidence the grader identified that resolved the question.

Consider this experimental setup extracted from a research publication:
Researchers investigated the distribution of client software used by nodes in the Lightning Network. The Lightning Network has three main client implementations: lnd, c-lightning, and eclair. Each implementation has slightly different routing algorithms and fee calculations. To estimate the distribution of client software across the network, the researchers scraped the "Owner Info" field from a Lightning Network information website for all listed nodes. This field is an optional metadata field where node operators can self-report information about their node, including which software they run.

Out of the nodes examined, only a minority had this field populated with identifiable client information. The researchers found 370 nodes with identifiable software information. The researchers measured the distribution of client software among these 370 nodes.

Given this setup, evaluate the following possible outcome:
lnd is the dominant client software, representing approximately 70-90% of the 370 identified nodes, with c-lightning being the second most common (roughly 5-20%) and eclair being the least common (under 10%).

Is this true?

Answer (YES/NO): YES